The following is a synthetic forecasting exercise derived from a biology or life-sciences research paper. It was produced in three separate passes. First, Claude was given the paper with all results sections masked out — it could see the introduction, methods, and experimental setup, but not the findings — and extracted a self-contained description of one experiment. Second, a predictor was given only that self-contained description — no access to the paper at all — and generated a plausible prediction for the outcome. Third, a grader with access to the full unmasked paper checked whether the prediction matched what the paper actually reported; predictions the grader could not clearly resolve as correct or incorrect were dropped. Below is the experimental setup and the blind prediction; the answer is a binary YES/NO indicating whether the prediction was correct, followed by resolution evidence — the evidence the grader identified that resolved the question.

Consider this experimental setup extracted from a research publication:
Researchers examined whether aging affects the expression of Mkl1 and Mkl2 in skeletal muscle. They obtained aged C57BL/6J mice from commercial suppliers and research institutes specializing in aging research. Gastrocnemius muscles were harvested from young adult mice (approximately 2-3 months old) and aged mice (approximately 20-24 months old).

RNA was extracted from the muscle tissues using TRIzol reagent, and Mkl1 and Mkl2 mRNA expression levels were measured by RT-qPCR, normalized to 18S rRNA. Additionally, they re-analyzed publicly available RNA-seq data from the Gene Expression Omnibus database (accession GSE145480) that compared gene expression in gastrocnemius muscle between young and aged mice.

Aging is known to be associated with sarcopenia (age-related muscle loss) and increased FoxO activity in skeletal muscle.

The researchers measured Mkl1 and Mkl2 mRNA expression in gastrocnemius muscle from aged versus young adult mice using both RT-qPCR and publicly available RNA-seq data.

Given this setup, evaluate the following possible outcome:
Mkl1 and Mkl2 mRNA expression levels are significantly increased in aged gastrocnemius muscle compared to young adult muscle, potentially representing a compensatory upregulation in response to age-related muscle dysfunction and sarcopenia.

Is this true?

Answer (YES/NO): NO